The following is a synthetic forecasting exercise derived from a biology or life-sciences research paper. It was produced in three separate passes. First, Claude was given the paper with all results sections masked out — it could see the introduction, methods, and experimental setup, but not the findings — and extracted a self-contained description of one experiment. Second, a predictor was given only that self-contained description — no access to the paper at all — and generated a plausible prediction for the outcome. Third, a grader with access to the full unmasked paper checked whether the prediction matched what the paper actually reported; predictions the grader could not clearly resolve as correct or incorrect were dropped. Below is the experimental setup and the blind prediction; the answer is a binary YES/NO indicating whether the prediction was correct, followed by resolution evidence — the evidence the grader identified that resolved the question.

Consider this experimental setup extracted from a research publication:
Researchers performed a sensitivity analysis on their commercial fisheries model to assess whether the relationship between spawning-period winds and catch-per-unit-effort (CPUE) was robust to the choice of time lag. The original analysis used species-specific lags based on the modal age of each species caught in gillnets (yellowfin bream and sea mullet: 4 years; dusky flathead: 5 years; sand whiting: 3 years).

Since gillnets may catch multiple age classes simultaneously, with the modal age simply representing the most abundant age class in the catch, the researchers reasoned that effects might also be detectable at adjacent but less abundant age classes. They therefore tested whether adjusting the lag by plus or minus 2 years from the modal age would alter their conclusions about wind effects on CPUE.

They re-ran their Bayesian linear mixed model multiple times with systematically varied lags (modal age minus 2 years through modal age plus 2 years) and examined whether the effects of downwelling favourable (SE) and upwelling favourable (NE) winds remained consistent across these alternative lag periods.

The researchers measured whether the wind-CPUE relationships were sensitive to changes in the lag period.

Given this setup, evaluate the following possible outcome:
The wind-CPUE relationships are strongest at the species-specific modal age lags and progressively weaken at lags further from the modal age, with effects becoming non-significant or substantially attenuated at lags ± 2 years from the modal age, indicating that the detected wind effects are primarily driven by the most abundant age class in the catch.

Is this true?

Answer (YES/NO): NO